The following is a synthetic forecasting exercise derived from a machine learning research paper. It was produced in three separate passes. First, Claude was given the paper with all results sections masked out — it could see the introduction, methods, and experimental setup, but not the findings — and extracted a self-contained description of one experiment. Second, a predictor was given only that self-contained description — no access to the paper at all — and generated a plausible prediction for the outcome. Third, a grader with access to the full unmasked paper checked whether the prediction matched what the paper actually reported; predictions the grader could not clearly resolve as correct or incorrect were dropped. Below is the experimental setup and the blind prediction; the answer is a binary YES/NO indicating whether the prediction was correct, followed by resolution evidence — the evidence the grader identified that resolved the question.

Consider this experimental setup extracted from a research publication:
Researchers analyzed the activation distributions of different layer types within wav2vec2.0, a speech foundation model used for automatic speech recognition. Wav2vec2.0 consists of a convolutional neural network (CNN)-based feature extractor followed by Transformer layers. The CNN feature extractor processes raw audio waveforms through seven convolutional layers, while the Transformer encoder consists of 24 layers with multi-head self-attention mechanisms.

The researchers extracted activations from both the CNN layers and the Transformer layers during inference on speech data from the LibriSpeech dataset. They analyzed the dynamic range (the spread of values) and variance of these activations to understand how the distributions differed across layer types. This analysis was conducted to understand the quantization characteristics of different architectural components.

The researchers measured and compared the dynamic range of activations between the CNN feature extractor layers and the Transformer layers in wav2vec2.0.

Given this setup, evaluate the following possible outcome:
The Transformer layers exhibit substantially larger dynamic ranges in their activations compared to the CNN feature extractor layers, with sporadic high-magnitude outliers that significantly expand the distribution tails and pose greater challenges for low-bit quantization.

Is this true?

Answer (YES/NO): NO